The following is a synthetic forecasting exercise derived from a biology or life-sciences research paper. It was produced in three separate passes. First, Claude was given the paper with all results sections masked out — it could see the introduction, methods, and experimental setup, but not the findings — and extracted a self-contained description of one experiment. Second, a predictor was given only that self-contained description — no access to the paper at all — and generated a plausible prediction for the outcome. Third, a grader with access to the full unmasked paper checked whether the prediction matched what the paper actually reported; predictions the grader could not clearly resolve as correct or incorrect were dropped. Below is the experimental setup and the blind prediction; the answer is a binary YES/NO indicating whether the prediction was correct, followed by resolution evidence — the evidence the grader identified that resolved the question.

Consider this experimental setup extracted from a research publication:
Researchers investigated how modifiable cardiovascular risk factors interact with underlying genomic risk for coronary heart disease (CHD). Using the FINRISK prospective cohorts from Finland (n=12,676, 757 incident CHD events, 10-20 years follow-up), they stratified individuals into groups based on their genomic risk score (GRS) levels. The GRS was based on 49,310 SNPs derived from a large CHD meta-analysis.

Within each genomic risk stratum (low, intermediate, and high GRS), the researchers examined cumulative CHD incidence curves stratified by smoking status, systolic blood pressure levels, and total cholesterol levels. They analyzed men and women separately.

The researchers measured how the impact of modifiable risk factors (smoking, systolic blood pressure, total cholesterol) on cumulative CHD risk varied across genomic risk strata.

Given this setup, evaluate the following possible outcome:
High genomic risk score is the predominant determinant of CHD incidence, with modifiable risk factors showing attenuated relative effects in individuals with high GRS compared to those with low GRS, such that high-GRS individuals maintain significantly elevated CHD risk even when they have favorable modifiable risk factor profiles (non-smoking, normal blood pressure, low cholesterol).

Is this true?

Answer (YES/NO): NO